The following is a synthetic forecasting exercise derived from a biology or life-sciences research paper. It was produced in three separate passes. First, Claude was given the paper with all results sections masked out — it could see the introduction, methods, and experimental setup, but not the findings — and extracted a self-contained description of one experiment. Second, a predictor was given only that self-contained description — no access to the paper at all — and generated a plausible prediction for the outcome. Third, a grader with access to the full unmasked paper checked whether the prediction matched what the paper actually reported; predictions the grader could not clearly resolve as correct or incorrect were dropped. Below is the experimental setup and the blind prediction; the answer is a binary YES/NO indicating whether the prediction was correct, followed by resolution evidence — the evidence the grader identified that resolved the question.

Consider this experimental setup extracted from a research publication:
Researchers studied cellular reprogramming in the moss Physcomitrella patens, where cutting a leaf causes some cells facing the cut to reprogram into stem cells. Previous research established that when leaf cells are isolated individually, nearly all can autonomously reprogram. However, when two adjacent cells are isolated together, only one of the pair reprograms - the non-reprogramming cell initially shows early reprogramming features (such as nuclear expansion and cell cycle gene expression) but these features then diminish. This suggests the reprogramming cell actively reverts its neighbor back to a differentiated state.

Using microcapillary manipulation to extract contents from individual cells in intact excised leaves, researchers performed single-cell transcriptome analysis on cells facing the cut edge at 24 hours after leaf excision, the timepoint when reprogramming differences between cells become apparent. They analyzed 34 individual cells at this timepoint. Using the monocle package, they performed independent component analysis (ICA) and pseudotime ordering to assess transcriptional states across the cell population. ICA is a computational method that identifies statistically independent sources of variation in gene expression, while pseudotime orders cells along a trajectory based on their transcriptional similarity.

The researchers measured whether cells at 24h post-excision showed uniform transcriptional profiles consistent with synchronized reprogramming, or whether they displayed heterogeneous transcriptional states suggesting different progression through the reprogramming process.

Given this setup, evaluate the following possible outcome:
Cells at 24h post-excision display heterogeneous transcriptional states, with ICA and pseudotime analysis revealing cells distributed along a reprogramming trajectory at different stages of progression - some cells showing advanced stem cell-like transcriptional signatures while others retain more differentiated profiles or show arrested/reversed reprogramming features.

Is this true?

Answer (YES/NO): YES